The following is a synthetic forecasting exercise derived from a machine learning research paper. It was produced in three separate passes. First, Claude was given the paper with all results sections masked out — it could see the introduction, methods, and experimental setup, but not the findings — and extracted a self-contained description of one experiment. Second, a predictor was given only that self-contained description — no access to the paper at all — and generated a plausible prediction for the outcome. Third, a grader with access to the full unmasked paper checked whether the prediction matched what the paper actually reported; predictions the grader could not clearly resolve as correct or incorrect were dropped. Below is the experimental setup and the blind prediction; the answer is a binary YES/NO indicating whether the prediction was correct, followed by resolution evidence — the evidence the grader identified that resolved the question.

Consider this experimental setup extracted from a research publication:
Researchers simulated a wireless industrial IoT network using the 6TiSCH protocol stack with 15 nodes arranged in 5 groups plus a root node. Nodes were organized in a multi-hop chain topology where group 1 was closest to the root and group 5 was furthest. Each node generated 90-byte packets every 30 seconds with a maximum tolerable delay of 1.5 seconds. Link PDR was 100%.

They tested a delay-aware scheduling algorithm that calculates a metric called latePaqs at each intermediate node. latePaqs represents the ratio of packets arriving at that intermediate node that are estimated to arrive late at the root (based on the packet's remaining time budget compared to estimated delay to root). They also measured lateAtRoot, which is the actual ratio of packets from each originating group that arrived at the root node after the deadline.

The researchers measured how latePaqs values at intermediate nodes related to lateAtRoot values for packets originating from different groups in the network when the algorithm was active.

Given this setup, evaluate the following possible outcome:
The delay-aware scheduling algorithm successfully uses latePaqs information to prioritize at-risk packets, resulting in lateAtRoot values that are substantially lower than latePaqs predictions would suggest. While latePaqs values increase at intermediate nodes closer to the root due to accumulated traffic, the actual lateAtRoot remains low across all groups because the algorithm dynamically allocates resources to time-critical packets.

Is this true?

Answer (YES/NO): NO